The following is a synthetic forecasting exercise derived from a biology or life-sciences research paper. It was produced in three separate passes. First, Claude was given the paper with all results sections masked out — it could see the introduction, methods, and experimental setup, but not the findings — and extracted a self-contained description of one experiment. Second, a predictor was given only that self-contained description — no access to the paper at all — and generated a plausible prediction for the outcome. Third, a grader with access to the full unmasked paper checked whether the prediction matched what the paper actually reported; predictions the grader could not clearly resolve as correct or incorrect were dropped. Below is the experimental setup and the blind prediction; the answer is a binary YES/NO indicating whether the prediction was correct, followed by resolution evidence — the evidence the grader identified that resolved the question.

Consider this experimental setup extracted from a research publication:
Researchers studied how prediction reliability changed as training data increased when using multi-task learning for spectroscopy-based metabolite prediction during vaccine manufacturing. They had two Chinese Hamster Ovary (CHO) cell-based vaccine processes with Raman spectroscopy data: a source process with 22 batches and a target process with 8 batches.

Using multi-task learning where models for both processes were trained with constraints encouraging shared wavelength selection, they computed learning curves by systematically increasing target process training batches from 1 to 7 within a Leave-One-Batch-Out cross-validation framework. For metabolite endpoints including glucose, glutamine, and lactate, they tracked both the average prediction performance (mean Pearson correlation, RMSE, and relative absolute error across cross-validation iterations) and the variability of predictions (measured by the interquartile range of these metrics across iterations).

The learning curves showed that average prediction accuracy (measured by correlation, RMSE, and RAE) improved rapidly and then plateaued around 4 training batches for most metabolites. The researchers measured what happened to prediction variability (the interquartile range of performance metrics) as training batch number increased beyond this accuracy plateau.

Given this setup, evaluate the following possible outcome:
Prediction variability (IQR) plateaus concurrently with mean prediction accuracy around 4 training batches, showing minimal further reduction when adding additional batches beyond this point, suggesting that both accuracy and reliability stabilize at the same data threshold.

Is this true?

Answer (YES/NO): NO